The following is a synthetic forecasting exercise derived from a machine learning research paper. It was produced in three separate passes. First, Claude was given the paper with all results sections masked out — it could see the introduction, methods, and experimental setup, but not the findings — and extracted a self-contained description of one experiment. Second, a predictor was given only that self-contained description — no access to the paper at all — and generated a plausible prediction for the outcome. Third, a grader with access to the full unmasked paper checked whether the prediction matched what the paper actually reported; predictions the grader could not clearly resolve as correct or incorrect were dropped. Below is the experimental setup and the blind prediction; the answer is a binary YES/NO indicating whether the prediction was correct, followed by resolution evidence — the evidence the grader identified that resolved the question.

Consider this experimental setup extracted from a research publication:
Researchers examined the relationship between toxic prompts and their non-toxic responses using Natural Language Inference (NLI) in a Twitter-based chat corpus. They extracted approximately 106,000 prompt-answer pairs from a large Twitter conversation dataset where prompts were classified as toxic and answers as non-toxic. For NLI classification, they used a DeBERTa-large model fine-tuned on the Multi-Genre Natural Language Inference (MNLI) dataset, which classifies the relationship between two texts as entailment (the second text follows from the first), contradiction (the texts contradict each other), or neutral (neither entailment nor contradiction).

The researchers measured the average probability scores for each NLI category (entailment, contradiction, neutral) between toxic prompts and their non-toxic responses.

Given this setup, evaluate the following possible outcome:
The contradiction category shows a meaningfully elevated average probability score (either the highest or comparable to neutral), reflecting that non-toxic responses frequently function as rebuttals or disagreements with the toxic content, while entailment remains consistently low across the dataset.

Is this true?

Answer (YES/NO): NO